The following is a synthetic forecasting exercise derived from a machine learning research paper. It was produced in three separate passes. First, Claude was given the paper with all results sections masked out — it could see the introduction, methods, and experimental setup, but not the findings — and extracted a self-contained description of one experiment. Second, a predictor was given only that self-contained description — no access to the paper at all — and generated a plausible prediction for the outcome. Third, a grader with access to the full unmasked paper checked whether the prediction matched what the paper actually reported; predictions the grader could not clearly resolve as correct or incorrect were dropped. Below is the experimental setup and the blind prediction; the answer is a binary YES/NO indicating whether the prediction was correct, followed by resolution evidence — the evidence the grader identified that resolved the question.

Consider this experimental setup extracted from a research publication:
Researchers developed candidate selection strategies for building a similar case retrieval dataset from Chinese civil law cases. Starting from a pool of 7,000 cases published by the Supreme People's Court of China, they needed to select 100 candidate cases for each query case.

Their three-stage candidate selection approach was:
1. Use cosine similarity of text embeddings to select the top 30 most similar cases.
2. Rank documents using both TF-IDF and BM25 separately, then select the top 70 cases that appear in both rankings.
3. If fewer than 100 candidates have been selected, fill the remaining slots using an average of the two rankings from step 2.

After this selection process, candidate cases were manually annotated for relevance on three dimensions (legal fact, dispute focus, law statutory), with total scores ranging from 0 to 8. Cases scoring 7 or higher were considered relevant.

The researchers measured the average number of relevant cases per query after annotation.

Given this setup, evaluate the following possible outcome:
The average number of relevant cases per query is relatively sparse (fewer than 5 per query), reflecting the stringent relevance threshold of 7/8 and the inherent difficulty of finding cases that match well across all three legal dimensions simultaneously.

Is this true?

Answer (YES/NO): NO